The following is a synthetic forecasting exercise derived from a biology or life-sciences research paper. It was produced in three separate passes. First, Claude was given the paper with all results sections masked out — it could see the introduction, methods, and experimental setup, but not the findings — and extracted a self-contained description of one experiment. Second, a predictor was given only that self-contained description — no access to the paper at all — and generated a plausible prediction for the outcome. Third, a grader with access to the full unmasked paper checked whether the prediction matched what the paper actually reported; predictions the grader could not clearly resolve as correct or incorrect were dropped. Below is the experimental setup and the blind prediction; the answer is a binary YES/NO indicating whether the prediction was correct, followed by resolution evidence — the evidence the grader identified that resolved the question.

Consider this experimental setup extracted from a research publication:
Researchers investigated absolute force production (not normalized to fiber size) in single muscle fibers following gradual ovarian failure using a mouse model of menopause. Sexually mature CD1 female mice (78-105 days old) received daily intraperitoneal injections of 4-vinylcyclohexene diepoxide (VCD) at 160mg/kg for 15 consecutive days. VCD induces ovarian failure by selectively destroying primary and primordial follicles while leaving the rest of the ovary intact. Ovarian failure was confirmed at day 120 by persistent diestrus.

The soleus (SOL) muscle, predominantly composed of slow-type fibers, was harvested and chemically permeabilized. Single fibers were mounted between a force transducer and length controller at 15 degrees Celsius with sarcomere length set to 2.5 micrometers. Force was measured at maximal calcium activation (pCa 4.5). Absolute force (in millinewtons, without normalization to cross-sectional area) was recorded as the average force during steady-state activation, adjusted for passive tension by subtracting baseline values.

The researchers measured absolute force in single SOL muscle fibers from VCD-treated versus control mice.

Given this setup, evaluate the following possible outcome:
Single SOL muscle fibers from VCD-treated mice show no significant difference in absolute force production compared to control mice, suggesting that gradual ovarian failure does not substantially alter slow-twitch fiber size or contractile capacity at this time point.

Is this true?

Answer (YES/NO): NO